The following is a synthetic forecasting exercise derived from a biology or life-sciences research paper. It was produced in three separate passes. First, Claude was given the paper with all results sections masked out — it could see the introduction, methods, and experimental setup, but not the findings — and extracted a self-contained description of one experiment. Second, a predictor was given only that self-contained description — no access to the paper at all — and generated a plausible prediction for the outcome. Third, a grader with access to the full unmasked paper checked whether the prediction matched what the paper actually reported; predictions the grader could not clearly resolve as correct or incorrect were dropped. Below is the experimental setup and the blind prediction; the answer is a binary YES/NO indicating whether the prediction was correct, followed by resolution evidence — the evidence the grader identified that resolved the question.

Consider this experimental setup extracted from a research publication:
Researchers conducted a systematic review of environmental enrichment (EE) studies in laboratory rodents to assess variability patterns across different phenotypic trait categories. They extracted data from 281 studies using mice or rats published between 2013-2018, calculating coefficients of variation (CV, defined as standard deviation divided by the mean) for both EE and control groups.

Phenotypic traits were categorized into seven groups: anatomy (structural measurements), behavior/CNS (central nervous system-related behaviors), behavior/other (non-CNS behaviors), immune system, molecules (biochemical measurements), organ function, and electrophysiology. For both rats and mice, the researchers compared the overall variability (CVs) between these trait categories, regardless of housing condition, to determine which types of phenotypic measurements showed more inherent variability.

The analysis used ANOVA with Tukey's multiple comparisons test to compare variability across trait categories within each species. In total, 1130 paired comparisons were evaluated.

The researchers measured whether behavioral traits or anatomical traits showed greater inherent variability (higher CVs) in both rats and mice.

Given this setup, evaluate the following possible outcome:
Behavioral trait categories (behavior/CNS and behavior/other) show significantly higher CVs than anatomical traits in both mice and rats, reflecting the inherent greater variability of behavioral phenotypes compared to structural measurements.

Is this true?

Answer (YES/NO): YES